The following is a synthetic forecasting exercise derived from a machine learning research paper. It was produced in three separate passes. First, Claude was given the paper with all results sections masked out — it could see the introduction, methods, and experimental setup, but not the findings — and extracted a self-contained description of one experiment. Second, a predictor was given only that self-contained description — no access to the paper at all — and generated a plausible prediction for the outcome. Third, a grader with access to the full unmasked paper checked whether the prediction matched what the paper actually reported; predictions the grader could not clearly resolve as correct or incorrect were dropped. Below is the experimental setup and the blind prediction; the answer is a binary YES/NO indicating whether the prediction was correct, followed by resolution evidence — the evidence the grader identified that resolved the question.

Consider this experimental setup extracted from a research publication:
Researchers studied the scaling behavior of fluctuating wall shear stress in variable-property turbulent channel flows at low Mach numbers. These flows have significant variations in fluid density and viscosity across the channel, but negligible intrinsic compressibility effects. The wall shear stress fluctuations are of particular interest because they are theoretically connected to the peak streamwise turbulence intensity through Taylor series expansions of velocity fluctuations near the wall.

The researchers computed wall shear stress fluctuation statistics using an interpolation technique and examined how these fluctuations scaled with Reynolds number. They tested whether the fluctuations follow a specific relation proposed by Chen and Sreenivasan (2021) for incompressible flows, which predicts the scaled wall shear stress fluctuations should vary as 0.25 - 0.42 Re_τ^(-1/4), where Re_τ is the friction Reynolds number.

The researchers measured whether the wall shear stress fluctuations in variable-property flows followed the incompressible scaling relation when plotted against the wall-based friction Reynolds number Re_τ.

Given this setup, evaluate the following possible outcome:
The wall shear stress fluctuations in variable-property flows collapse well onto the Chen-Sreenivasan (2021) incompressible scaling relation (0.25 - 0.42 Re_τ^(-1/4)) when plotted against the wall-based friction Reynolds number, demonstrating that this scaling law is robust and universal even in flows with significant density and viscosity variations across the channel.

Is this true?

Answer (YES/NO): YES